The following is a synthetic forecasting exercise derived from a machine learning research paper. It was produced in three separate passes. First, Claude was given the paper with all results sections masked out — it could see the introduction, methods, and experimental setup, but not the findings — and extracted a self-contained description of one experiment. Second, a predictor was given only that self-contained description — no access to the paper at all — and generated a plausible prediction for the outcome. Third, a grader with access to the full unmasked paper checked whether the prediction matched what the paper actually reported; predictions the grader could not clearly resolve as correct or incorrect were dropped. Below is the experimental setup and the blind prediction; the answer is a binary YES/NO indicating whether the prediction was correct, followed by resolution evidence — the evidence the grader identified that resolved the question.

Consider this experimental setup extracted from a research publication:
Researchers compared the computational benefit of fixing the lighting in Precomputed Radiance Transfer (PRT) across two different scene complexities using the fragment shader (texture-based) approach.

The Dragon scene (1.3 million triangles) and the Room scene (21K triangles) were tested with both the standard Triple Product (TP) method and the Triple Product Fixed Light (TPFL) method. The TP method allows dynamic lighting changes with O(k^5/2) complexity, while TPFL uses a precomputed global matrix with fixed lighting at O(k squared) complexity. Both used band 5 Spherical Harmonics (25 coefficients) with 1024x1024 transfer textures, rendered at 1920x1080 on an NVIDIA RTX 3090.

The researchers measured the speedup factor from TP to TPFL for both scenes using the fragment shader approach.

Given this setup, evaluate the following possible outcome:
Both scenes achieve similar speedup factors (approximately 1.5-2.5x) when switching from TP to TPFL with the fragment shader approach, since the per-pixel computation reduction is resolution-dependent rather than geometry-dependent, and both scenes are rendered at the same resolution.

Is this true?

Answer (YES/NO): NO